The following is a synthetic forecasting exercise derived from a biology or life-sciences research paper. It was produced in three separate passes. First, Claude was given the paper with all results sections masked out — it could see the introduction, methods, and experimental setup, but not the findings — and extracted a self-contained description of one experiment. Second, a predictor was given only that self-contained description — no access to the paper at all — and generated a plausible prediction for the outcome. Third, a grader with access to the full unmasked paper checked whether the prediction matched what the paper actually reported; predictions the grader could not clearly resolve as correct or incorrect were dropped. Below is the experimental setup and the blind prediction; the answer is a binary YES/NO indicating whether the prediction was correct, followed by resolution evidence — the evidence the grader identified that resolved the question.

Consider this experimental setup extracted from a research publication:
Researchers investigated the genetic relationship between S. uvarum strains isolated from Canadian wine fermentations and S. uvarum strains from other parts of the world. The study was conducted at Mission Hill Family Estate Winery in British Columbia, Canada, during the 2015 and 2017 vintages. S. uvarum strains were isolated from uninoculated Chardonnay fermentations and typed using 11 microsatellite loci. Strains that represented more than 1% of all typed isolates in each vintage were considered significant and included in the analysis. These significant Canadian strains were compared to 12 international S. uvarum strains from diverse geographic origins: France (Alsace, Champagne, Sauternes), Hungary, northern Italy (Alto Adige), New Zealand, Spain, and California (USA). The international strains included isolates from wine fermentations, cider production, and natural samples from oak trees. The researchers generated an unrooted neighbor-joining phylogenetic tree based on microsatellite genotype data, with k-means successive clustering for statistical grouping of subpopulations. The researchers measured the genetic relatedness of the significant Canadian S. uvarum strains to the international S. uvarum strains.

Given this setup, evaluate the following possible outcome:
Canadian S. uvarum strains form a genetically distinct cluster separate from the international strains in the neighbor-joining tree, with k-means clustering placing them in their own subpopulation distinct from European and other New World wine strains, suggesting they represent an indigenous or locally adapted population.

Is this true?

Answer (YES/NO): NO